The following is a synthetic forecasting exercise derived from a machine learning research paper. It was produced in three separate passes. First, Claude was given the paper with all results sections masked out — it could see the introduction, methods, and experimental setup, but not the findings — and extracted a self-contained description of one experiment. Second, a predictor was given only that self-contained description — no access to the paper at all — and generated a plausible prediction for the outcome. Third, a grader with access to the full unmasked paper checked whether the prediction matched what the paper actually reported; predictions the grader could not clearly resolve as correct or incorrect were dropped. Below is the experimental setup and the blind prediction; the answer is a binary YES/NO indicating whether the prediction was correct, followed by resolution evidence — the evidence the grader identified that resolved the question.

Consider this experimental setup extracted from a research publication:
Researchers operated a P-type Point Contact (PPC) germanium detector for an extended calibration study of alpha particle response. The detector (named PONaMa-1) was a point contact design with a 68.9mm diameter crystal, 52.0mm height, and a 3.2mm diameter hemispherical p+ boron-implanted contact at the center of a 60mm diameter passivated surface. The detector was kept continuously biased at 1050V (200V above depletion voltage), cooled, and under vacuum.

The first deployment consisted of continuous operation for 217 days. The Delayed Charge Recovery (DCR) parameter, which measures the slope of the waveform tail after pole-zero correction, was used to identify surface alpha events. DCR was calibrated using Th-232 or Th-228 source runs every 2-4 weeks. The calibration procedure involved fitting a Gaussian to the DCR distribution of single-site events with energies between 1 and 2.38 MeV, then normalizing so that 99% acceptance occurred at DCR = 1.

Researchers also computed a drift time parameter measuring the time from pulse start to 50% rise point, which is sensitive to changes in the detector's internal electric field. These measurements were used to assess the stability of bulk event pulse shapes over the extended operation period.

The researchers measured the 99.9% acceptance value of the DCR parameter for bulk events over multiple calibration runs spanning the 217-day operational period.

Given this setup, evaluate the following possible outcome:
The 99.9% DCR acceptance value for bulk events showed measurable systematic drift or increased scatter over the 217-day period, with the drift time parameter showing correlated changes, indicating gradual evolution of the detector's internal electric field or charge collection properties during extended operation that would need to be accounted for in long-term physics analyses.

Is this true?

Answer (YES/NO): NO